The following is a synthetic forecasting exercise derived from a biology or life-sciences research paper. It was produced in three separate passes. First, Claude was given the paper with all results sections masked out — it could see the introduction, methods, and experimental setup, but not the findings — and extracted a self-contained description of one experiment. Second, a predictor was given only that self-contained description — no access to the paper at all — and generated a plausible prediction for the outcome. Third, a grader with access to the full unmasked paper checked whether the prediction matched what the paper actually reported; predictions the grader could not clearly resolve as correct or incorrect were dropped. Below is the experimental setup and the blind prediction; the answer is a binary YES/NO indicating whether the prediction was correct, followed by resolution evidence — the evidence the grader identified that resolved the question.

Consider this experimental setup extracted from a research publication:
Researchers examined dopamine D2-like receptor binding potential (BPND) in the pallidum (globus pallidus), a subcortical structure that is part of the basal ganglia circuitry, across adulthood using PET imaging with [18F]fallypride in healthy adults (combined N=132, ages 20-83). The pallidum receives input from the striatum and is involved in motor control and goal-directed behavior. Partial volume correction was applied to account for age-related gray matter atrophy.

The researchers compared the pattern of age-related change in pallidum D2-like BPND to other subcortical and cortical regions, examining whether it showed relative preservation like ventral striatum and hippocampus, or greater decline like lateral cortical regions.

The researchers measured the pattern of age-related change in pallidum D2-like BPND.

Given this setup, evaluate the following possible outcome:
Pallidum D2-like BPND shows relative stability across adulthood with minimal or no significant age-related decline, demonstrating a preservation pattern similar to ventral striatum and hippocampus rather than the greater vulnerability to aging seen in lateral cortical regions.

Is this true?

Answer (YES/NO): YES